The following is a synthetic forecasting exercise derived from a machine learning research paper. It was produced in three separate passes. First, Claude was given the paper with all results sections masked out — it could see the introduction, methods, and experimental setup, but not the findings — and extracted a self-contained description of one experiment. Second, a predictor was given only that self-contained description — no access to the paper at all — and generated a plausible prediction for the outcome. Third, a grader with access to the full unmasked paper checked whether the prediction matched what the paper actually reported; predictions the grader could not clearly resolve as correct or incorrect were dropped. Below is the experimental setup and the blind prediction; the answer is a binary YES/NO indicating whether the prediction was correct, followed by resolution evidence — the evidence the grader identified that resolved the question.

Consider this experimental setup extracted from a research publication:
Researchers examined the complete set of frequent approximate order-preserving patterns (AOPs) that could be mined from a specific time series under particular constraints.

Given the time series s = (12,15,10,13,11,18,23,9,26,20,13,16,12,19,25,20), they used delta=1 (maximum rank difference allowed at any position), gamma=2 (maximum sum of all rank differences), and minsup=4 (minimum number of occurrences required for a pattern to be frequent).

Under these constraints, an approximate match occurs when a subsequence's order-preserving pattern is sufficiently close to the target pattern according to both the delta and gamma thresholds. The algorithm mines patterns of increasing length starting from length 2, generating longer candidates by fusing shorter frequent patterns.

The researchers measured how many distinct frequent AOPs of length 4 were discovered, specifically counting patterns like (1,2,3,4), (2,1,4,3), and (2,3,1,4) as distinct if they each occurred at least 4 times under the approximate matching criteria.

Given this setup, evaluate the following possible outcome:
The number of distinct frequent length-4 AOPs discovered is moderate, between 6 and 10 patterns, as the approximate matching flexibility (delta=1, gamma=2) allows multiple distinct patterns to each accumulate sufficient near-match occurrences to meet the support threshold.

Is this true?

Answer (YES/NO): NO